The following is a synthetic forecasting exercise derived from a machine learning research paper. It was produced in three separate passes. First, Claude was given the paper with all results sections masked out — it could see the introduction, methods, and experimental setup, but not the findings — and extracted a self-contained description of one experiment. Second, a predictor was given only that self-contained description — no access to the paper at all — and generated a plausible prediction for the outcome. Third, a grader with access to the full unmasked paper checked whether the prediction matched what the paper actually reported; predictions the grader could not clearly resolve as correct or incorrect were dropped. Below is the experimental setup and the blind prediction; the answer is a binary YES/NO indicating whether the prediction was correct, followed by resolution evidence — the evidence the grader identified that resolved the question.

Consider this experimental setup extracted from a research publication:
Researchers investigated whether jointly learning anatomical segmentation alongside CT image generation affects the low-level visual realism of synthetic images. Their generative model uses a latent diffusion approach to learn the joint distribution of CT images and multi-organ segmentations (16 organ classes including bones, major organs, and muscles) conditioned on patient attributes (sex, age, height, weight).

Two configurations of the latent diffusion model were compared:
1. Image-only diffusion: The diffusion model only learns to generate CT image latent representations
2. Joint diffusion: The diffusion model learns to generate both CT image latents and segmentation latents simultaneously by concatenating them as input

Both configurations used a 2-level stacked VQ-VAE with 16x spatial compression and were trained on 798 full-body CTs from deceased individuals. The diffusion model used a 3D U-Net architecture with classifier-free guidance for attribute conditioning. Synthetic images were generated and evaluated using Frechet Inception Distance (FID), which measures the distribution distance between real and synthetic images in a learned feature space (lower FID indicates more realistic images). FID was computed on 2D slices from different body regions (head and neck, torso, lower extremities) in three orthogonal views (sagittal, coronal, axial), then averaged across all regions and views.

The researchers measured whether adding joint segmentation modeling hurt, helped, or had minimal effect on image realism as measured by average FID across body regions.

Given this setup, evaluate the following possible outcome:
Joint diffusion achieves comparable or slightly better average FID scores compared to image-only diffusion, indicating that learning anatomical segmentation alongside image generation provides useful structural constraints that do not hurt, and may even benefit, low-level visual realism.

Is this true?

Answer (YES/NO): NO